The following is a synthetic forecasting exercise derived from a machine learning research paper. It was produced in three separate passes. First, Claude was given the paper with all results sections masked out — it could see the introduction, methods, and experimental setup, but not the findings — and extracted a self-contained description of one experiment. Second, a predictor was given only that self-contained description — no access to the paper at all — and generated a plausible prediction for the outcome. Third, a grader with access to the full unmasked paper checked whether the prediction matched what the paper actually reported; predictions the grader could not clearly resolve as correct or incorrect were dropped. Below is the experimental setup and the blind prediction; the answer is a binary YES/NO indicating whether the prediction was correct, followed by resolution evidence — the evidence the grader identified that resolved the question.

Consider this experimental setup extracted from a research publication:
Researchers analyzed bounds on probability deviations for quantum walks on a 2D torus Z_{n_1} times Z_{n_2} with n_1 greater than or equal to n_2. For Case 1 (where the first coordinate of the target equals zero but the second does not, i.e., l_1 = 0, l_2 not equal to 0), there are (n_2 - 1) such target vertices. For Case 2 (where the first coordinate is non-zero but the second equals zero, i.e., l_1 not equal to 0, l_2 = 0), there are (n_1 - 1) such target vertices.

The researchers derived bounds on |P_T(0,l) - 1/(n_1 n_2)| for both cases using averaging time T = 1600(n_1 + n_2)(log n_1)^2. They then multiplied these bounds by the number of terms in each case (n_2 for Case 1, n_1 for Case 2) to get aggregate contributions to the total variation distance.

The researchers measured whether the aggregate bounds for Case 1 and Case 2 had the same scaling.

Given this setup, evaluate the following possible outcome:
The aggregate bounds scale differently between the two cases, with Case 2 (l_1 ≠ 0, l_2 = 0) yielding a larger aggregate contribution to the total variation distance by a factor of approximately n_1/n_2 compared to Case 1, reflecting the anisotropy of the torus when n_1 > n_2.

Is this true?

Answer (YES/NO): NO